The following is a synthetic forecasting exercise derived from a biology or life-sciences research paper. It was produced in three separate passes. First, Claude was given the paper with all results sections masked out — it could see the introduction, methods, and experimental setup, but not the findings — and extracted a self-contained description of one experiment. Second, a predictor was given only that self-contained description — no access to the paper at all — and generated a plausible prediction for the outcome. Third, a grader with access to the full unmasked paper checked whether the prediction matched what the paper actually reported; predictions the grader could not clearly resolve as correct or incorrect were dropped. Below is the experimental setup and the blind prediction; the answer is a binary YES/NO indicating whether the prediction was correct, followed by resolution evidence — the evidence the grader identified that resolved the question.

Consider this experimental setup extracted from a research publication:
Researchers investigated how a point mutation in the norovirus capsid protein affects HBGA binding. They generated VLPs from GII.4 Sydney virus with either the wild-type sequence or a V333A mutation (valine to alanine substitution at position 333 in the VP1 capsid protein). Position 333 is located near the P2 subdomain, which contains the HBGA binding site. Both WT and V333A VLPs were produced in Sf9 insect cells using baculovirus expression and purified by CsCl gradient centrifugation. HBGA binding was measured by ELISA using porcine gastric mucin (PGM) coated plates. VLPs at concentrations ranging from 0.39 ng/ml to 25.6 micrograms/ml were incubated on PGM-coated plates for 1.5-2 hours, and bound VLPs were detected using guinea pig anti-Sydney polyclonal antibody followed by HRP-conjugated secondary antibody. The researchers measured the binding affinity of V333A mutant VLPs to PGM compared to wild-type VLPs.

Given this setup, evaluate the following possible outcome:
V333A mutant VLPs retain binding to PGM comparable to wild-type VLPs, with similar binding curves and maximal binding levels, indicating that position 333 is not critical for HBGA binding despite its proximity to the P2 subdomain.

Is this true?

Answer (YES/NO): YES